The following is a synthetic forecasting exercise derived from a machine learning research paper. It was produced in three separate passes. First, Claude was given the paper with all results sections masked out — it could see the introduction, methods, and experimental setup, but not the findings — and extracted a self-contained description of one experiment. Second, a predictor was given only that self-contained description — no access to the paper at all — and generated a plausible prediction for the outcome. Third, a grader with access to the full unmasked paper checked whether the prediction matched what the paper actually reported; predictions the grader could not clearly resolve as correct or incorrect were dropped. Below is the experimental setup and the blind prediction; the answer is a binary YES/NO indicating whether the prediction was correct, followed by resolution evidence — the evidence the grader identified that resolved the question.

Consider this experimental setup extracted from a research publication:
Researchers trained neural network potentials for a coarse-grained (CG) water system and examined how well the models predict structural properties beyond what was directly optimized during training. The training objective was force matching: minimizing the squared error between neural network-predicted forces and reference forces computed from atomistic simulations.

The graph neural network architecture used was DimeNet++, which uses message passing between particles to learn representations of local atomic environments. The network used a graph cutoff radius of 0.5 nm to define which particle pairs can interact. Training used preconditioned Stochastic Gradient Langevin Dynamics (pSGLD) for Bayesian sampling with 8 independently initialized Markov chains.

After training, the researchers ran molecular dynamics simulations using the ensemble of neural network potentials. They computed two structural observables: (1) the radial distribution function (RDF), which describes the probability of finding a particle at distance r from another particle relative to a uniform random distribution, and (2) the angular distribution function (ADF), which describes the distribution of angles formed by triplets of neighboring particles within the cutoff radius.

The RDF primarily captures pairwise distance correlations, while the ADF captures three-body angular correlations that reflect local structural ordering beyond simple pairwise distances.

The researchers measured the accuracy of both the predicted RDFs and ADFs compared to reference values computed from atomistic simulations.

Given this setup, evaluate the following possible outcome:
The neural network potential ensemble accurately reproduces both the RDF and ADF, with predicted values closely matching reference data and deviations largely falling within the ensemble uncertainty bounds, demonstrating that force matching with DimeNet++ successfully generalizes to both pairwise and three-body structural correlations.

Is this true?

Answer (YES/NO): NO